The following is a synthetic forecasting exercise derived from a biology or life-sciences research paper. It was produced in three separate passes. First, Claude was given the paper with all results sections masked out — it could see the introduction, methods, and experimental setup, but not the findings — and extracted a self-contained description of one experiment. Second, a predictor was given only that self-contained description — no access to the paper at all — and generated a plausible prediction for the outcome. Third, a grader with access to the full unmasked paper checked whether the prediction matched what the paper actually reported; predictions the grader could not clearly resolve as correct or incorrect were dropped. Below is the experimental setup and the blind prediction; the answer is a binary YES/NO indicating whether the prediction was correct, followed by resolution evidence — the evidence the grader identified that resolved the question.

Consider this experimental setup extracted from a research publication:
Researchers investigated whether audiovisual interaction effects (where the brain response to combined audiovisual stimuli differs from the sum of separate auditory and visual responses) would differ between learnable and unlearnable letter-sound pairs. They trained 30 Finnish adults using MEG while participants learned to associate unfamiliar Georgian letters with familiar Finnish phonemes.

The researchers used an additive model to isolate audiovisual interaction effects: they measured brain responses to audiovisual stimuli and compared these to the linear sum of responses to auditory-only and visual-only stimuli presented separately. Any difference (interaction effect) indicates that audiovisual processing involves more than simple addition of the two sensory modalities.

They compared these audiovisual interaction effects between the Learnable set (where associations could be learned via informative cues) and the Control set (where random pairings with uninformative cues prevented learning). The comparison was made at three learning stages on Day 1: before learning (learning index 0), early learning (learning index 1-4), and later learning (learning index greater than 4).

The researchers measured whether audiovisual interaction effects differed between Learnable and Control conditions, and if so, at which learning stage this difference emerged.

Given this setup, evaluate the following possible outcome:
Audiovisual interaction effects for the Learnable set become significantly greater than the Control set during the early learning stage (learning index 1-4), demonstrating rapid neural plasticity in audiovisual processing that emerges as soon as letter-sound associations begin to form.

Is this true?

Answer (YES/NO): YES